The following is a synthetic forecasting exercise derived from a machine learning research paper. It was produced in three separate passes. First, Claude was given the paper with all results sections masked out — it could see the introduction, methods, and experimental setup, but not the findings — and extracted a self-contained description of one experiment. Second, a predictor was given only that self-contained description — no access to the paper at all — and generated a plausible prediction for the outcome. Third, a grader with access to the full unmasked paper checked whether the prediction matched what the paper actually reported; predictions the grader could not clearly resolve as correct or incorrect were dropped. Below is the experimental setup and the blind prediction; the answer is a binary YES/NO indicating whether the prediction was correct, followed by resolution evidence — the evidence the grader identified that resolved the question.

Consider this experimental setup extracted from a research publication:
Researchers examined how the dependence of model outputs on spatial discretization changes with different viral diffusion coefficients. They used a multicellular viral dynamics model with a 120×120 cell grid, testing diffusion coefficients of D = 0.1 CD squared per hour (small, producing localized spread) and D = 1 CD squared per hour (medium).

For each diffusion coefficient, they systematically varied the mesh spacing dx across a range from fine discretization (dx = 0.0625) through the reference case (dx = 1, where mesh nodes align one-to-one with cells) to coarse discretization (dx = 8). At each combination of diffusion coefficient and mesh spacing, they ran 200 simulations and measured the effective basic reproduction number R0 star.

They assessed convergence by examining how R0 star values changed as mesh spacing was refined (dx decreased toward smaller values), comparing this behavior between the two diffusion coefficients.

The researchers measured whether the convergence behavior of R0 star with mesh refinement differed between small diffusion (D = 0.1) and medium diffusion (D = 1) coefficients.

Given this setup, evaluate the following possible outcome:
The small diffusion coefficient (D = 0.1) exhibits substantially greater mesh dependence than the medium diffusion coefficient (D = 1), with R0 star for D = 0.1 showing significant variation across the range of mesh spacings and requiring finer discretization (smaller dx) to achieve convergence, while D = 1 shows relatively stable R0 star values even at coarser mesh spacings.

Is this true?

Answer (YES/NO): YES